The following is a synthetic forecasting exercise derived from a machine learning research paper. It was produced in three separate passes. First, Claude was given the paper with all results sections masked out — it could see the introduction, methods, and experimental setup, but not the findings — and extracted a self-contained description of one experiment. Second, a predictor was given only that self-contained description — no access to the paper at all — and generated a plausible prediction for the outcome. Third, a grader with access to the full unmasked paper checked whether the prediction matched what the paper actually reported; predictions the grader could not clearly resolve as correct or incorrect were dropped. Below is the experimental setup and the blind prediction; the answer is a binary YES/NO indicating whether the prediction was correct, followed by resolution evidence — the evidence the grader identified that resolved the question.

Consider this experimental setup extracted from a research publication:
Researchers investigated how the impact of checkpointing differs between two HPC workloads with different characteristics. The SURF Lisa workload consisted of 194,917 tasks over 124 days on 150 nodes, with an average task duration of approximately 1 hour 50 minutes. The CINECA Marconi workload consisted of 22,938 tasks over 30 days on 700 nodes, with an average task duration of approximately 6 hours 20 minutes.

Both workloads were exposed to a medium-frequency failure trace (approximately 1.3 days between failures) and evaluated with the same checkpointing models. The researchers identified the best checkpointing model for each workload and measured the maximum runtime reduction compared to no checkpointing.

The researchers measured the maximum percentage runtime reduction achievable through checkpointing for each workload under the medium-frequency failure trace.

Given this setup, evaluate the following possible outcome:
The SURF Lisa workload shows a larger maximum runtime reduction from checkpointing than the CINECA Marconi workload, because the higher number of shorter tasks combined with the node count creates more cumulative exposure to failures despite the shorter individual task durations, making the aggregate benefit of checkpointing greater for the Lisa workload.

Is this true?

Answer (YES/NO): YES